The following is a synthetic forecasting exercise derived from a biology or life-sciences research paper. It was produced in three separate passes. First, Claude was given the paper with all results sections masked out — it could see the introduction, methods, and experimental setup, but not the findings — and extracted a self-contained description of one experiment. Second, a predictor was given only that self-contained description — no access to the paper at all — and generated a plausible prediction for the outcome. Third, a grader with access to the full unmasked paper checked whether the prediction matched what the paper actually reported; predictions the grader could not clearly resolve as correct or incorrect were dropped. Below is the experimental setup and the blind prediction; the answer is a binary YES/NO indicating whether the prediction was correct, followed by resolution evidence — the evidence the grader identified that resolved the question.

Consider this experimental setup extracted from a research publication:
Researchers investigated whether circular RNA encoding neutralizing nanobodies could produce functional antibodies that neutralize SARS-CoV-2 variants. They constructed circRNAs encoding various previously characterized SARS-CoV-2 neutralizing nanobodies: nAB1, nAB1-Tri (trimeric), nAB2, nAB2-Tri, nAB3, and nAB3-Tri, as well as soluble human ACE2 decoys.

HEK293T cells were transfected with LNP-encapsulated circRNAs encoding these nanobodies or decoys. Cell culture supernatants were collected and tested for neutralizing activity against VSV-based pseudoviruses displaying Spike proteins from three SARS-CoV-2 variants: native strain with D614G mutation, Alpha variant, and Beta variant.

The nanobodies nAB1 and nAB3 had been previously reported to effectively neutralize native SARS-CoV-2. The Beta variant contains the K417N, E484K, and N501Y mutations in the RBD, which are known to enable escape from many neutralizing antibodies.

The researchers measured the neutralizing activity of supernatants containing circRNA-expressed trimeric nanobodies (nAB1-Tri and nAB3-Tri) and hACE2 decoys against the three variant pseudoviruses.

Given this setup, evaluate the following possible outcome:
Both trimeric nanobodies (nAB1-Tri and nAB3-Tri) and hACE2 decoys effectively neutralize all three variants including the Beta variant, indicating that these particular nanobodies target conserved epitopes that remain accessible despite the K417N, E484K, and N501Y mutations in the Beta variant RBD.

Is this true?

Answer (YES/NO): NO